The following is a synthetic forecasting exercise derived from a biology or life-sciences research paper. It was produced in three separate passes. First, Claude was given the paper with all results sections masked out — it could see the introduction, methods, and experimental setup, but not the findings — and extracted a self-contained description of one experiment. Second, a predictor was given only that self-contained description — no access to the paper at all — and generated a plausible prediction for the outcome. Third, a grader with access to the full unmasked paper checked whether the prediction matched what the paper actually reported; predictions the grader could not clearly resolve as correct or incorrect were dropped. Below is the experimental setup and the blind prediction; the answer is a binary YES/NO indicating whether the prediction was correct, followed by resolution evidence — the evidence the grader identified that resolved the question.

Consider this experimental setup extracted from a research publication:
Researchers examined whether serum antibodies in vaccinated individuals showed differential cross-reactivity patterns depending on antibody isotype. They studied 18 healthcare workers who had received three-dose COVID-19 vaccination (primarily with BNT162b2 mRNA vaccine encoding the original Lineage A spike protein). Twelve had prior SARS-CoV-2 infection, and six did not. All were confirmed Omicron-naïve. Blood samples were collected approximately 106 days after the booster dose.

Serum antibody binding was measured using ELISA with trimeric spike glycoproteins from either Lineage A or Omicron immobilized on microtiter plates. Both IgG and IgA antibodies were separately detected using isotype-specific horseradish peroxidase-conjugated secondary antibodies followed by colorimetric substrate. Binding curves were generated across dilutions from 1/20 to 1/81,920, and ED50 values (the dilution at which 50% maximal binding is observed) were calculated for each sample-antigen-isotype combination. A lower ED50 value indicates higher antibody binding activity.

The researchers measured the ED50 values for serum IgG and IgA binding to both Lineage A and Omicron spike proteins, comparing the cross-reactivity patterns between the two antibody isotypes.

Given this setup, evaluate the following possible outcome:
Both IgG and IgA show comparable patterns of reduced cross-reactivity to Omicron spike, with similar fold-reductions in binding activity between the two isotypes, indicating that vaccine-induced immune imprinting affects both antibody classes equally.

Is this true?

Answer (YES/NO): NO